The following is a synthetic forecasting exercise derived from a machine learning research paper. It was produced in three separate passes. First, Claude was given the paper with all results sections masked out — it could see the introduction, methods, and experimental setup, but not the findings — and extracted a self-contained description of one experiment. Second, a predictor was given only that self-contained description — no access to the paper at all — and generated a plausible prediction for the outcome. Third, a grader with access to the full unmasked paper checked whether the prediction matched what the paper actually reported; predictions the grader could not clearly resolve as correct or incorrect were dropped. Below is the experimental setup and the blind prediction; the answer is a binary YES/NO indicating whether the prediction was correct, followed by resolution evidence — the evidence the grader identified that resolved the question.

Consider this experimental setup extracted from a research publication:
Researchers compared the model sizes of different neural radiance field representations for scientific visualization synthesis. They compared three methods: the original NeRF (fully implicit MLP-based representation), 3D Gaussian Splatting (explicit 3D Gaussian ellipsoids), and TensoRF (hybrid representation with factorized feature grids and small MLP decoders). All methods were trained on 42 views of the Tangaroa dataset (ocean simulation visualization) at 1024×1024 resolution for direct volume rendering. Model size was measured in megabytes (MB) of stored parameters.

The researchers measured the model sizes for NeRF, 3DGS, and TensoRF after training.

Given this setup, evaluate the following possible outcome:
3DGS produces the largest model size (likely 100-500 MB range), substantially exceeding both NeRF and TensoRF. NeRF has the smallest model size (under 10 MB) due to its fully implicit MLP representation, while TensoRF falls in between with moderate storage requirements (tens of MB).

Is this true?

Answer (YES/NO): NO